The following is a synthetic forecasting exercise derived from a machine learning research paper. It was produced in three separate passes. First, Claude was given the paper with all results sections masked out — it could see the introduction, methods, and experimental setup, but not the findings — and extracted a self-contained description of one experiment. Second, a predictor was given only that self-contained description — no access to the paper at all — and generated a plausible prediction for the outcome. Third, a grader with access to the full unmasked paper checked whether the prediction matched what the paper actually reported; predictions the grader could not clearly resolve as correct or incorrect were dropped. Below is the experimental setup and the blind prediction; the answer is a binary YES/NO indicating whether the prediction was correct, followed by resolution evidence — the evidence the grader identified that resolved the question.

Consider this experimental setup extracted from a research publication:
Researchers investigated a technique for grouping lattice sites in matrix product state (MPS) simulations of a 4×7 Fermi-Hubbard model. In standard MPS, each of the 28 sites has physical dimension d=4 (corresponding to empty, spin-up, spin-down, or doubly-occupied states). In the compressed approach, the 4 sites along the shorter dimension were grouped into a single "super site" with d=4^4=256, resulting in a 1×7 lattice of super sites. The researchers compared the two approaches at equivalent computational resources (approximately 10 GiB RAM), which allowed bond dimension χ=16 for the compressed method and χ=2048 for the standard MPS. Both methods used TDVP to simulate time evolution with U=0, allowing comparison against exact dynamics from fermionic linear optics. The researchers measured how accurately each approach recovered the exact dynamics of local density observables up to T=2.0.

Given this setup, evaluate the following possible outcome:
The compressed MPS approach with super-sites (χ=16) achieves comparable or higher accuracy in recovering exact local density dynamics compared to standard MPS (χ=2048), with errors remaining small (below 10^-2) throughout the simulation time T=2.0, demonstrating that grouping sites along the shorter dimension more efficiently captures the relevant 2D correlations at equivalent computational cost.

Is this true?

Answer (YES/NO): NO